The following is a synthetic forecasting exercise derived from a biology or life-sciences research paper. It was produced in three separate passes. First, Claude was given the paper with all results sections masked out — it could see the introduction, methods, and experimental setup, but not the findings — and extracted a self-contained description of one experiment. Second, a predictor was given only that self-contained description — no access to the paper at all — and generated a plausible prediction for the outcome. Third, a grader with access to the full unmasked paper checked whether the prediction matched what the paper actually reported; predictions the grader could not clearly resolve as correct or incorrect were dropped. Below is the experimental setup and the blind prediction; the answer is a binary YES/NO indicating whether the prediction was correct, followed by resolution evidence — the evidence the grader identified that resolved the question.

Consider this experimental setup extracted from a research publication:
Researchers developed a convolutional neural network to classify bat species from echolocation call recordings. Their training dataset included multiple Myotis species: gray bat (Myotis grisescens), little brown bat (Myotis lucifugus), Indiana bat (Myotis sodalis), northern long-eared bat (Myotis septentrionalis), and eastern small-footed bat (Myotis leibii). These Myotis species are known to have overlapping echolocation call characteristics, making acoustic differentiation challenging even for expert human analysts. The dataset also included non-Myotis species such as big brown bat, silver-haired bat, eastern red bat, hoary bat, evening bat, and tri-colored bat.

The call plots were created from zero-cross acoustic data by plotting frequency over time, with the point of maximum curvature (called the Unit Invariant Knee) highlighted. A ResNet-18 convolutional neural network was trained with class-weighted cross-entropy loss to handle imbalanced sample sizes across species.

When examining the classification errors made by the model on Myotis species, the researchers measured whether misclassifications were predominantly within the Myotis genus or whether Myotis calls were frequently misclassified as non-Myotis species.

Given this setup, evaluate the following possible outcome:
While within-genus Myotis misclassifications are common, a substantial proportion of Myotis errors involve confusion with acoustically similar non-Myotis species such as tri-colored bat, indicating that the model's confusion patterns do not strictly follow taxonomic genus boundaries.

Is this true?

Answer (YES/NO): NO